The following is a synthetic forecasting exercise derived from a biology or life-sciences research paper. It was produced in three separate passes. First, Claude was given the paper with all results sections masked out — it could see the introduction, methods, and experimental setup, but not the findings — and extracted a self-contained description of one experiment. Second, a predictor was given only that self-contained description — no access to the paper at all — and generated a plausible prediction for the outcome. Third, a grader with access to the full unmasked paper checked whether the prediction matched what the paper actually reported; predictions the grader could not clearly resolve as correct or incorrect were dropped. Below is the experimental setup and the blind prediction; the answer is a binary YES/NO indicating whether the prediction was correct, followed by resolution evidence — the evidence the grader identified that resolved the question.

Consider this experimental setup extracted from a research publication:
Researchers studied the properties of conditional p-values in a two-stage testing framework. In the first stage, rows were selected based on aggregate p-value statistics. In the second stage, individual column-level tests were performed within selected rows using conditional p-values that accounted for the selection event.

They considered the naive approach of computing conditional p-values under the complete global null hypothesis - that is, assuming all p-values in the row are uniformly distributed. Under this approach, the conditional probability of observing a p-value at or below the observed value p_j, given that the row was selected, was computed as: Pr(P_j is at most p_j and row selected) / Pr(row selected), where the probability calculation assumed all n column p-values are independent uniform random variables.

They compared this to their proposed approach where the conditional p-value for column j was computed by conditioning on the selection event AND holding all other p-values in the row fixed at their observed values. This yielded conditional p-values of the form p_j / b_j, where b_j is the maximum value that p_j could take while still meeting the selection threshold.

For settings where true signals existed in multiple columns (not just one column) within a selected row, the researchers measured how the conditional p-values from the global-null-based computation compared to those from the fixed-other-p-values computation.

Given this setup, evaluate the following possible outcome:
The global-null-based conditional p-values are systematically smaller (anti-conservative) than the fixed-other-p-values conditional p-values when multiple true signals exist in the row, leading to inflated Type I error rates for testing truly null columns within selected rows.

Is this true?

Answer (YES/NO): NO